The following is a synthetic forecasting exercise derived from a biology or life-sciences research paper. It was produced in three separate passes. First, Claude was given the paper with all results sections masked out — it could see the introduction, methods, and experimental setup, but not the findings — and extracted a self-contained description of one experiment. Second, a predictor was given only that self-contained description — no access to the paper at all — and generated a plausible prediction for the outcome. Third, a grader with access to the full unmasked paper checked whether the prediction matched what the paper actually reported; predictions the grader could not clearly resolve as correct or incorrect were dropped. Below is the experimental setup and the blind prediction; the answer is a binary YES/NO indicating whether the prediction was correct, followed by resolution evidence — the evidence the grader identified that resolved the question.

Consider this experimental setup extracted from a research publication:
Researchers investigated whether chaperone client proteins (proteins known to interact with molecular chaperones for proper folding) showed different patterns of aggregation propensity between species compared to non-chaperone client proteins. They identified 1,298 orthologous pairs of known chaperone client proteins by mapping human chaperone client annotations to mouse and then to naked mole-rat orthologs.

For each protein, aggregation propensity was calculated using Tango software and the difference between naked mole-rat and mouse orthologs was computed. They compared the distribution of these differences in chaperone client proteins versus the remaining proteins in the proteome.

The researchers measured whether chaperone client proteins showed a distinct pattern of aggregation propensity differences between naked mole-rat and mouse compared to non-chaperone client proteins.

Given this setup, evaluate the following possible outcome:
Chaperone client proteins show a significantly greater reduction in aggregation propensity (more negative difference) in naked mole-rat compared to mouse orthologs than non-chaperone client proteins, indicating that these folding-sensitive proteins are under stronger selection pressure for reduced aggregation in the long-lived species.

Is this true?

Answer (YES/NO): NO